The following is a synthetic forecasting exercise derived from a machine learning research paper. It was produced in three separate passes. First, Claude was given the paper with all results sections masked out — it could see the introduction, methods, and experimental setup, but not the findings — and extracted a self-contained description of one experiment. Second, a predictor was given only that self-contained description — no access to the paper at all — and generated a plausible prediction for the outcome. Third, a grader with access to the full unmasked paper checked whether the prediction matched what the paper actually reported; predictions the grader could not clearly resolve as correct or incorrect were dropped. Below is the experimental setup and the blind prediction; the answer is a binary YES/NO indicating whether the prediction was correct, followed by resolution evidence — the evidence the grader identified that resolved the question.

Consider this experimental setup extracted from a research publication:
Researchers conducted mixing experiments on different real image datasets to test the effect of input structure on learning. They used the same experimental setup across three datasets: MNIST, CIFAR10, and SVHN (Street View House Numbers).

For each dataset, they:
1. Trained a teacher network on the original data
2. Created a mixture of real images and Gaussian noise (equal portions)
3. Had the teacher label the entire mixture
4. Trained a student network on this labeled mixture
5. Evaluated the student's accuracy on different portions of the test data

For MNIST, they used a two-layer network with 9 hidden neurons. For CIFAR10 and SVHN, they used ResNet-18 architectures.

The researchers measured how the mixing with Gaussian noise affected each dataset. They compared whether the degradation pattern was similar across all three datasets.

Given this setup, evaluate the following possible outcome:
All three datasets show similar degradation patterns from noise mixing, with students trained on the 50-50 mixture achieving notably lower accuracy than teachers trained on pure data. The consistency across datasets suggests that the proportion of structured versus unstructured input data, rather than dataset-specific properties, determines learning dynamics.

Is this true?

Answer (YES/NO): NO